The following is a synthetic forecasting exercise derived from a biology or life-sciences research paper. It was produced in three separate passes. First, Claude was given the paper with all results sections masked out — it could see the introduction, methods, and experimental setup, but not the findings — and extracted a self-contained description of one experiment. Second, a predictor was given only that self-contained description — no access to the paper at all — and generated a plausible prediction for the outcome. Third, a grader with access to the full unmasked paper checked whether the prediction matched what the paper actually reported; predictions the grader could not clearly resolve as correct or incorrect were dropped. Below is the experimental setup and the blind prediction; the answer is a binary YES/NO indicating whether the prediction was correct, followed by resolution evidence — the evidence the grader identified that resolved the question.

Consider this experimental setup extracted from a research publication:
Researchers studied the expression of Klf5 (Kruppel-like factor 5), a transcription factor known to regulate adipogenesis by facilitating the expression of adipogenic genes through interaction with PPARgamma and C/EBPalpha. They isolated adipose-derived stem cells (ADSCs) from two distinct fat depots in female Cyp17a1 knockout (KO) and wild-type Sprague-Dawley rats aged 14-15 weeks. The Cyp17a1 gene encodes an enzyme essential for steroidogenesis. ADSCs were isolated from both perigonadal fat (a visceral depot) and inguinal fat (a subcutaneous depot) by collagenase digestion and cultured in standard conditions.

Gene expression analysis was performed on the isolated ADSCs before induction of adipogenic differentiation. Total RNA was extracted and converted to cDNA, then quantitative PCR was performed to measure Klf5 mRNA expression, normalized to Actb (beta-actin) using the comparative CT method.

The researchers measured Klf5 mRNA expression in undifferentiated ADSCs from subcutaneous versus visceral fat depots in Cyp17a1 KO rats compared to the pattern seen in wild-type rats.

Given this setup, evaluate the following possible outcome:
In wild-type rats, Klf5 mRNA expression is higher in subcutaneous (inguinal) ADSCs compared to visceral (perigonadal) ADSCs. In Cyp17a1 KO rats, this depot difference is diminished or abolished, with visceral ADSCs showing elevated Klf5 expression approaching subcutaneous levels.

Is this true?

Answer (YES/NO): NO